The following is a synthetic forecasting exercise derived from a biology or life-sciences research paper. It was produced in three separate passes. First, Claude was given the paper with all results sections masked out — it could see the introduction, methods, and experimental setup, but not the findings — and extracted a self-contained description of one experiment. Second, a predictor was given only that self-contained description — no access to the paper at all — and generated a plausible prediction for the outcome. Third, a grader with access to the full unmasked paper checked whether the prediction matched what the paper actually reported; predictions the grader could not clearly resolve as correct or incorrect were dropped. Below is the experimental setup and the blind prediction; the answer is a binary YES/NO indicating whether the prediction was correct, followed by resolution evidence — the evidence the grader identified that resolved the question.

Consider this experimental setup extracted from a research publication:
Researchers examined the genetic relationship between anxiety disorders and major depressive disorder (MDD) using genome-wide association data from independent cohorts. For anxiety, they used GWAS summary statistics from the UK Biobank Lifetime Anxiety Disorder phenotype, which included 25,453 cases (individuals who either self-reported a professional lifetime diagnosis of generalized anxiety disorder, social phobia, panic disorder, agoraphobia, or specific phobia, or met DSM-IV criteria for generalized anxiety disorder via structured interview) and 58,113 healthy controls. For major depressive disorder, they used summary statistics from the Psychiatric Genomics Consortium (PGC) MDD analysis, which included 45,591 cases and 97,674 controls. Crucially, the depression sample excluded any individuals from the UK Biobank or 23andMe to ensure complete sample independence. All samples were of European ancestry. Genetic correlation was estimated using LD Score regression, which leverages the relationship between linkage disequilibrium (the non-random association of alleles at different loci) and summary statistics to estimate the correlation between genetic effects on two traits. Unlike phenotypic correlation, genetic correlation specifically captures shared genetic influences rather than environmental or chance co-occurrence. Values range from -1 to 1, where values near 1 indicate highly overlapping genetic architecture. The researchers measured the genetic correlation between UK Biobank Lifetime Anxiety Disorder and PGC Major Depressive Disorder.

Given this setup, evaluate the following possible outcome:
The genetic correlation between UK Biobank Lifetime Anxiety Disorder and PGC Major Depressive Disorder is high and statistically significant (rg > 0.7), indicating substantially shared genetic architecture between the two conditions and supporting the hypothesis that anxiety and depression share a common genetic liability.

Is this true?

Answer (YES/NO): YES